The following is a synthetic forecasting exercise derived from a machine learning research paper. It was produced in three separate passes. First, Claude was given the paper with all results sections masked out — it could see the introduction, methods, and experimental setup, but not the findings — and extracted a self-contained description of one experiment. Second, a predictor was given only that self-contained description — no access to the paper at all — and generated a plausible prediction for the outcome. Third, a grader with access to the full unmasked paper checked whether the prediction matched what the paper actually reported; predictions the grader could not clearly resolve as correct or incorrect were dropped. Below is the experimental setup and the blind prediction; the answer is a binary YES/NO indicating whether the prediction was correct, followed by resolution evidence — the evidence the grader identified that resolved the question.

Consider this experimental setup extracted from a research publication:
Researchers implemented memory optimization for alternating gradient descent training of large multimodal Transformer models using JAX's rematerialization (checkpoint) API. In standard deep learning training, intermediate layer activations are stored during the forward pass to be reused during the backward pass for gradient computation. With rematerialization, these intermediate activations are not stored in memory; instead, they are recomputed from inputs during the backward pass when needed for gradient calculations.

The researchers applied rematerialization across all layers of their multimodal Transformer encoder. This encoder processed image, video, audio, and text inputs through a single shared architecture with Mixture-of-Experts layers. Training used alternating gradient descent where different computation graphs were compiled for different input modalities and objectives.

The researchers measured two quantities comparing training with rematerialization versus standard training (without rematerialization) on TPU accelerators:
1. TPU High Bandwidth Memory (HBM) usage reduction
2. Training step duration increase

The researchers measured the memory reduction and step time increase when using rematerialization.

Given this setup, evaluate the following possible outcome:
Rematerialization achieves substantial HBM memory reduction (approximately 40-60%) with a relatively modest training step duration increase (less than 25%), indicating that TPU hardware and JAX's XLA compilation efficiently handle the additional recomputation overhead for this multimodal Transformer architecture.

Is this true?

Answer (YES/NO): NO